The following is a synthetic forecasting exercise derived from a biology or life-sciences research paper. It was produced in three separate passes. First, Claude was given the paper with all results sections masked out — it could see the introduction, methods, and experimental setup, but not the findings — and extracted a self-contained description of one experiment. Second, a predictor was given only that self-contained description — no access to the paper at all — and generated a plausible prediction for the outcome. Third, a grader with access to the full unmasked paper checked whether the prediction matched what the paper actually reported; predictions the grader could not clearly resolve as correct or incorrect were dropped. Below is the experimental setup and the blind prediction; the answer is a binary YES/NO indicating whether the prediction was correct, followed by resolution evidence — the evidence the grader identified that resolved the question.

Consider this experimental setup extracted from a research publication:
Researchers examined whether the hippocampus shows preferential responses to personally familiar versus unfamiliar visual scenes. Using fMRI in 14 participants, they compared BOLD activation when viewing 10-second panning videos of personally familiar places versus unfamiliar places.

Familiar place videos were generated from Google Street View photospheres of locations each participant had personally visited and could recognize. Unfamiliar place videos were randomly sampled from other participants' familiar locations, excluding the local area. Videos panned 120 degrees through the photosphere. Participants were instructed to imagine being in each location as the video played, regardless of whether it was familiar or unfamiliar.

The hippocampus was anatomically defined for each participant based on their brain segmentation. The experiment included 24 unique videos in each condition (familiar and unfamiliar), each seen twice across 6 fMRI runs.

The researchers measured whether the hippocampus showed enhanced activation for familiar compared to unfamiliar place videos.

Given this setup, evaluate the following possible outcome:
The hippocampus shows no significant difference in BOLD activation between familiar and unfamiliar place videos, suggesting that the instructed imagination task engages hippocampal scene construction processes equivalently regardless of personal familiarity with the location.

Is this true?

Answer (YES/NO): NO